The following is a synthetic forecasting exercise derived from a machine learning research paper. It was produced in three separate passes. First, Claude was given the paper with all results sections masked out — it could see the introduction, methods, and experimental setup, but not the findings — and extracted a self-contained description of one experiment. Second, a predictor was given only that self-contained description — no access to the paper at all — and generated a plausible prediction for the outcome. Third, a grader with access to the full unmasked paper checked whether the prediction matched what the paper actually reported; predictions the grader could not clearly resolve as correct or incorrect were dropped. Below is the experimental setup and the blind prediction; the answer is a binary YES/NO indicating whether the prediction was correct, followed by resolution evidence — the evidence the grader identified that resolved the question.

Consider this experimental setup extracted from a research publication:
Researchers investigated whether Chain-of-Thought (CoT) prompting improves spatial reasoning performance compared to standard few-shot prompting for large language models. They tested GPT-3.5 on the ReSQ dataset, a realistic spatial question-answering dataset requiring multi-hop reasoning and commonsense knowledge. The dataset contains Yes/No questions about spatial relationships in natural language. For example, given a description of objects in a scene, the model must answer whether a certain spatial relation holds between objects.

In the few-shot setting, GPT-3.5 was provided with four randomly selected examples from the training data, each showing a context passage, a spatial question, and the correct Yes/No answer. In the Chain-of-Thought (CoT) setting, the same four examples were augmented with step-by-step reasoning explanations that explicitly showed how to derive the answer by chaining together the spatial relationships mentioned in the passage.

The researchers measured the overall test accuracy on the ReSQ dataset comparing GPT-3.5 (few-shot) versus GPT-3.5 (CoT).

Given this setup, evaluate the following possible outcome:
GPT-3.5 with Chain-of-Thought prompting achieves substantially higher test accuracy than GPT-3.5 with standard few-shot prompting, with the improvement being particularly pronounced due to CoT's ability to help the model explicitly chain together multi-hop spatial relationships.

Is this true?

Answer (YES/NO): NO